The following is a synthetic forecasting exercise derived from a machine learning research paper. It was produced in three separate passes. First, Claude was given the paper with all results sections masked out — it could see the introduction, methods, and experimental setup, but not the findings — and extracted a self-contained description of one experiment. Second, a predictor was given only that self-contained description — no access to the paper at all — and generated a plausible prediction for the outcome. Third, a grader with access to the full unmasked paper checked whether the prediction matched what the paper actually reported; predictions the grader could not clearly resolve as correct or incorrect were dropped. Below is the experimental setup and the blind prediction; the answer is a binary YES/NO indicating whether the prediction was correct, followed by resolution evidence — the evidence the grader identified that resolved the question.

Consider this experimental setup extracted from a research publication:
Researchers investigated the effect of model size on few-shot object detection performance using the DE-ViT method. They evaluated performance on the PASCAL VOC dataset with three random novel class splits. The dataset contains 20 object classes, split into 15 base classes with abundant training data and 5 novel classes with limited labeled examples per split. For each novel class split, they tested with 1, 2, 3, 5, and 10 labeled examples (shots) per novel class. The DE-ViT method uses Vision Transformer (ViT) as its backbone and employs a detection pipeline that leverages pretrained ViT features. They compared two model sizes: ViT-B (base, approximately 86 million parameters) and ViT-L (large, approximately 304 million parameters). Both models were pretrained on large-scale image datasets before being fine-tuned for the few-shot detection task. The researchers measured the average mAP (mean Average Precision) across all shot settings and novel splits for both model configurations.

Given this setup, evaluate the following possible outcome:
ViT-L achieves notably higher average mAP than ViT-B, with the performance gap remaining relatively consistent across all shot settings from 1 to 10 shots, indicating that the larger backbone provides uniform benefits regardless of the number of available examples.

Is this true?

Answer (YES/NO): NO